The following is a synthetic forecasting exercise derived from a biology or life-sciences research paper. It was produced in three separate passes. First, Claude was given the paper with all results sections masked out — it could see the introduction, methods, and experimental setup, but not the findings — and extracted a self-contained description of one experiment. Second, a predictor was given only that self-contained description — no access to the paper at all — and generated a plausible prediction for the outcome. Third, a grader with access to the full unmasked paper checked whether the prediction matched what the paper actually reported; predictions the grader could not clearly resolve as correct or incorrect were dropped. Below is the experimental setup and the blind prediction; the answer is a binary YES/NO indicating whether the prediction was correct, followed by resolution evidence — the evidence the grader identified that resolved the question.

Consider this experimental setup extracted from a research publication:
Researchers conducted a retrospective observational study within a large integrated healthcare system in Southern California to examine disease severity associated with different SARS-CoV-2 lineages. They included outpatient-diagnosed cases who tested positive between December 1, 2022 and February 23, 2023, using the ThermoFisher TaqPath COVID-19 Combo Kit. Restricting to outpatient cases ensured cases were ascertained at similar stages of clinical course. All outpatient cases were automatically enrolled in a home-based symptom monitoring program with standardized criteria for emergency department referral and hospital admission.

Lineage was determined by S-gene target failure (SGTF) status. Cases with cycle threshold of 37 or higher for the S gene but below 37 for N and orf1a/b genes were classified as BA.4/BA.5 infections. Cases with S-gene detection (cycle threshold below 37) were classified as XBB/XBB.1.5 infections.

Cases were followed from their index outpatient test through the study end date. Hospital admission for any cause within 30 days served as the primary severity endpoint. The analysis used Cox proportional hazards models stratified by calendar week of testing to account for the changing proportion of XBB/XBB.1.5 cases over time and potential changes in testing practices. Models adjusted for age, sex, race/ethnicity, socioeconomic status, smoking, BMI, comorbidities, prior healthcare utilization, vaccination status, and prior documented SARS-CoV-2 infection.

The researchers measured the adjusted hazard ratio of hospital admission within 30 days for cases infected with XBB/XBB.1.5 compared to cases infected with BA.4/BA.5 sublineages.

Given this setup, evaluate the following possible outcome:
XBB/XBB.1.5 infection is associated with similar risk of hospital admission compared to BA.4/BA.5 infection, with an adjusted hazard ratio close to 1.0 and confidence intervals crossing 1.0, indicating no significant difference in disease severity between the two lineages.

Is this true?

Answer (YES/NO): YES